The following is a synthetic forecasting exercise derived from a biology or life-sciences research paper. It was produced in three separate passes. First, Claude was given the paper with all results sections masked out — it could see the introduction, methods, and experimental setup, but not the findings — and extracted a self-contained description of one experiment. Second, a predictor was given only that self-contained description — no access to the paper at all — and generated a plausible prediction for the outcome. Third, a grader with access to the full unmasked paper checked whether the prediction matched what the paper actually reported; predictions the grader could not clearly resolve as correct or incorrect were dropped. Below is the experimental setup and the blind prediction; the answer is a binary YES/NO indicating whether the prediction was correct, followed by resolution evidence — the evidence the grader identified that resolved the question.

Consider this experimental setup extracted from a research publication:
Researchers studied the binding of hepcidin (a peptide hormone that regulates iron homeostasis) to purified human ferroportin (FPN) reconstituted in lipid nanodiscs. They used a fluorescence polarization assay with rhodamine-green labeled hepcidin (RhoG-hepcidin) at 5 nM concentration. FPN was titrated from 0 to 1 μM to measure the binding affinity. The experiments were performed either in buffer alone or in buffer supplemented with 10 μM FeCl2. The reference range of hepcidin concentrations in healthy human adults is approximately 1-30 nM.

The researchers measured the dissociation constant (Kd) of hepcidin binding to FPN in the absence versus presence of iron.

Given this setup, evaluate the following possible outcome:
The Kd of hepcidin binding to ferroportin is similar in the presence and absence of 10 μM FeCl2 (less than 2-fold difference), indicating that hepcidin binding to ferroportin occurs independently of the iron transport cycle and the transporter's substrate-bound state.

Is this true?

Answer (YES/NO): NO